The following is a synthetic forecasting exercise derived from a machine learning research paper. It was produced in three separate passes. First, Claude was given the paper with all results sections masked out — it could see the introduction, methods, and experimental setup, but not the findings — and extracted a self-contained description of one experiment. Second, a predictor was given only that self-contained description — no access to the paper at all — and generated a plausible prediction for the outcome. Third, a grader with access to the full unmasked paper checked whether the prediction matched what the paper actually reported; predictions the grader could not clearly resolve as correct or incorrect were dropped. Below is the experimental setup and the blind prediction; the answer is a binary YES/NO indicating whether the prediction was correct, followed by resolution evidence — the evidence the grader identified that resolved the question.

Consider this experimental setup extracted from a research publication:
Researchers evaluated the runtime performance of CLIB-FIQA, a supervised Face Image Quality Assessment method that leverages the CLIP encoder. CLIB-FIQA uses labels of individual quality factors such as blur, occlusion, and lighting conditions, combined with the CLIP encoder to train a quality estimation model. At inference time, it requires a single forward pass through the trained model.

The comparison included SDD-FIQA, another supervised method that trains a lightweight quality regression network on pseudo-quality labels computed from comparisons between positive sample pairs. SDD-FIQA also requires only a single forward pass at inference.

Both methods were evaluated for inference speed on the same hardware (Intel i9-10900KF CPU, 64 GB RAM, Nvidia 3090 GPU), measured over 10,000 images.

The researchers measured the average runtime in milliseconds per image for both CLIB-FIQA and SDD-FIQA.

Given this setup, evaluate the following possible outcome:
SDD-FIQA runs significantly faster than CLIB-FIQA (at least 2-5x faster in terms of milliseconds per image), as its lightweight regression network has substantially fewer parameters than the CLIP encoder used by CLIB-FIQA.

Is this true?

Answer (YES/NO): YES